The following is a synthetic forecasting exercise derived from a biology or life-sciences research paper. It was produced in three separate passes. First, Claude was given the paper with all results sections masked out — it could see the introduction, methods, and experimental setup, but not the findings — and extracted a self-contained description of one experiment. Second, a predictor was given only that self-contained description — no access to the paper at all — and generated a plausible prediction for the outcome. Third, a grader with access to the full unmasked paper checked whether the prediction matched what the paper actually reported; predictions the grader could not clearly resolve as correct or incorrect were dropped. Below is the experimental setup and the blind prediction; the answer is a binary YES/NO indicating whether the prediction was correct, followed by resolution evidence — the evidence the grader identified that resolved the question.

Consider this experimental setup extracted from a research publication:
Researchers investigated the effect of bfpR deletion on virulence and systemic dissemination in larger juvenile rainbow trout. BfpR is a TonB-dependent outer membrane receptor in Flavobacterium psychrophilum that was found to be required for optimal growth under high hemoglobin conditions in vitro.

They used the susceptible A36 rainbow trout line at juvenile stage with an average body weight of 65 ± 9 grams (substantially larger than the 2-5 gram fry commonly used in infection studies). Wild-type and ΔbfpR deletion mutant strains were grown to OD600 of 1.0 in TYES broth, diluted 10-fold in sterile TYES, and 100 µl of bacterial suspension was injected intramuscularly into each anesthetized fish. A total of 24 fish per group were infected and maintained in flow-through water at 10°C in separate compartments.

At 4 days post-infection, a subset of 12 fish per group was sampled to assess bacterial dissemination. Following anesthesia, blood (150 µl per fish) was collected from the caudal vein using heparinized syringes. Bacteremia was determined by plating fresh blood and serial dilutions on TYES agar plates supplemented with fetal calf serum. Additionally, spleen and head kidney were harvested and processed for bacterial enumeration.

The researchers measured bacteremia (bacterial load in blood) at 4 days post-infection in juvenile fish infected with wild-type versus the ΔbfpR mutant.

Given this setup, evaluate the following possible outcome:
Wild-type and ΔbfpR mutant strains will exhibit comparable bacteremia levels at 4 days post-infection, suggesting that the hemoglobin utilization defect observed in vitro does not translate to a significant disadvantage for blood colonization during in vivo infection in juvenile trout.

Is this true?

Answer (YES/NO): NO